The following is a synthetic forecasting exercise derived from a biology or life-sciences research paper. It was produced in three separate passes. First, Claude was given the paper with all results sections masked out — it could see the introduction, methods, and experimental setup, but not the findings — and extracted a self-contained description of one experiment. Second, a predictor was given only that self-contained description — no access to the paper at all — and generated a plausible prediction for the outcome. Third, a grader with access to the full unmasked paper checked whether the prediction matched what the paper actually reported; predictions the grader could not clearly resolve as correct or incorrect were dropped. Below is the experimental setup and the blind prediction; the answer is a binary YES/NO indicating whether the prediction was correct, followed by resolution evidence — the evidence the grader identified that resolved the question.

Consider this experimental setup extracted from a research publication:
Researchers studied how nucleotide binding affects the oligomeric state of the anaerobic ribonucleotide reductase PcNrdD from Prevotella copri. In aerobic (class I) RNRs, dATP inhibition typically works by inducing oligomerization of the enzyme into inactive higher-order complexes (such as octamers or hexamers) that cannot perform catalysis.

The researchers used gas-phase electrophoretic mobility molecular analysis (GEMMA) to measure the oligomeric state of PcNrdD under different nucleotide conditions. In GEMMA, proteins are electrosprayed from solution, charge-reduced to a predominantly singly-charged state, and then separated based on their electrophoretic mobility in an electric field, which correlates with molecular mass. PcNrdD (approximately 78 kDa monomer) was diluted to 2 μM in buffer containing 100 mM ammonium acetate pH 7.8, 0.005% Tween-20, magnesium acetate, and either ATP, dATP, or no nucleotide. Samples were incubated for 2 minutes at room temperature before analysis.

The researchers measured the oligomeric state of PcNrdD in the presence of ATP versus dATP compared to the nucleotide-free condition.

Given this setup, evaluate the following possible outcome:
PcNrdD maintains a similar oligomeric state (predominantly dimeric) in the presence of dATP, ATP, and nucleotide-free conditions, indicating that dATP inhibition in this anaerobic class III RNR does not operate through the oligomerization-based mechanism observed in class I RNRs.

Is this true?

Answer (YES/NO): NO